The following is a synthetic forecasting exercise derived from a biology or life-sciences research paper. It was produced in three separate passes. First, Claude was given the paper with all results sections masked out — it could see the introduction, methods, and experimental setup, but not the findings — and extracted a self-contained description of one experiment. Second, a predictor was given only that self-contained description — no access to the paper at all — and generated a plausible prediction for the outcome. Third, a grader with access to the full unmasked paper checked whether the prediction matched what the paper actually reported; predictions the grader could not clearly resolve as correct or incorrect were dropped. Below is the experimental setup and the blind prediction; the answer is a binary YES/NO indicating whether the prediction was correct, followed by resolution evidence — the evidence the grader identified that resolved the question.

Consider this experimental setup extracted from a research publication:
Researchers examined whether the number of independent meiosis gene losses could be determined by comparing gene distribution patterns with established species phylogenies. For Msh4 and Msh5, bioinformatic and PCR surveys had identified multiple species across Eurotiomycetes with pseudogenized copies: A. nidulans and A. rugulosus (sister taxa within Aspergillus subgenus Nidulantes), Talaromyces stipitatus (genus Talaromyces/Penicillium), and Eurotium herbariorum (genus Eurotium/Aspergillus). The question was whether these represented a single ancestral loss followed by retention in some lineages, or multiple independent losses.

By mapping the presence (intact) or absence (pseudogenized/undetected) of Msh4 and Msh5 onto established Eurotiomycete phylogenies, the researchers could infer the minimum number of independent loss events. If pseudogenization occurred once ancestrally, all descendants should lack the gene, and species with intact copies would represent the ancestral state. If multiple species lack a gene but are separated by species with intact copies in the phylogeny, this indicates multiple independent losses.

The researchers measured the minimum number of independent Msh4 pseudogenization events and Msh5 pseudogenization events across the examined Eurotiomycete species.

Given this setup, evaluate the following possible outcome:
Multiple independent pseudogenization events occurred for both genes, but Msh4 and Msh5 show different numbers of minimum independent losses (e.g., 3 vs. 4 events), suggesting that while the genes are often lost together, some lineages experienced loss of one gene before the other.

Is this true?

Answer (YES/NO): NO